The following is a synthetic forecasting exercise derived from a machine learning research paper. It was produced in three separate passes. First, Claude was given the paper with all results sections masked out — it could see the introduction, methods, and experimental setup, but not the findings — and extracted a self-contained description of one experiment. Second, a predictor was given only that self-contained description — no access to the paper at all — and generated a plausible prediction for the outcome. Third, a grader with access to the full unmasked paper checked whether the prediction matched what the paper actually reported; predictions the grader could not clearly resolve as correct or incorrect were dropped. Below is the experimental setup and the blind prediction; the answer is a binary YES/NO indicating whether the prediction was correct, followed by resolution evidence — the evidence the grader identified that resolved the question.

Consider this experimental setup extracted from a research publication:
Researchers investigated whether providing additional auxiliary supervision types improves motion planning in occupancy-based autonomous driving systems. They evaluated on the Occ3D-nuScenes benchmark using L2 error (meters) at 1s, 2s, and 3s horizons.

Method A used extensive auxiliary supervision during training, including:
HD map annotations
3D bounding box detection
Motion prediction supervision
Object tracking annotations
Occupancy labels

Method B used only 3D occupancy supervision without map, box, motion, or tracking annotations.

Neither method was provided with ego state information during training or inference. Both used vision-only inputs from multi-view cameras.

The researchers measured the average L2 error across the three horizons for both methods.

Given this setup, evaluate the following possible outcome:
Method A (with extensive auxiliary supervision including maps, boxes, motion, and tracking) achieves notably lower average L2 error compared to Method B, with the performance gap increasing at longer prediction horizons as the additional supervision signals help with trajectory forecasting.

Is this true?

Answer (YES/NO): NO